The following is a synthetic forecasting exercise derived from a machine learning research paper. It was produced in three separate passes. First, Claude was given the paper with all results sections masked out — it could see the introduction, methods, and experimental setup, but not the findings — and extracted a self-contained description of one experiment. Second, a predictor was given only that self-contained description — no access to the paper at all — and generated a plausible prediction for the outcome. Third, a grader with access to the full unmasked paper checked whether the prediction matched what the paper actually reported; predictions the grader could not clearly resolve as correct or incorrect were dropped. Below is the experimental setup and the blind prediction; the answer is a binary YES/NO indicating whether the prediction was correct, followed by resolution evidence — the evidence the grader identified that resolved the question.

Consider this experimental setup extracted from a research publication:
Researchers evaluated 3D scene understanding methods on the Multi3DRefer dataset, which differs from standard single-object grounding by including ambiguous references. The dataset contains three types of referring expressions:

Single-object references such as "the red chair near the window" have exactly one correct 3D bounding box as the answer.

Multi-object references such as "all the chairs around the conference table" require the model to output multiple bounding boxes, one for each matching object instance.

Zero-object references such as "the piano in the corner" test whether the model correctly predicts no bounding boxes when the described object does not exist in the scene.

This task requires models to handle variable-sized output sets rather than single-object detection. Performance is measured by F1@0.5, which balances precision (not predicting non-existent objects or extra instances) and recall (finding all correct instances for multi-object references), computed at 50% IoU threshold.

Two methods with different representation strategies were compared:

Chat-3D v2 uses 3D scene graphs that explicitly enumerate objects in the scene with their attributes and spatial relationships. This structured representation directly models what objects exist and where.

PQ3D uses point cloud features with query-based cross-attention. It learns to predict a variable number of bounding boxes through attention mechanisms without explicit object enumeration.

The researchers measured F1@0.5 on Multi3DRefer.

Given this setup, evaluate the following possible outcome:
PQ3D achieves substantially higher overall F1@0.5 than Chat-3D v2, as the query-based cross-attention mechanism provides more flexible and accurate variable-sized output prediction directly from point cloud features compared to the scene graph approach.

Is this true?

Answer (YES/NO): YES